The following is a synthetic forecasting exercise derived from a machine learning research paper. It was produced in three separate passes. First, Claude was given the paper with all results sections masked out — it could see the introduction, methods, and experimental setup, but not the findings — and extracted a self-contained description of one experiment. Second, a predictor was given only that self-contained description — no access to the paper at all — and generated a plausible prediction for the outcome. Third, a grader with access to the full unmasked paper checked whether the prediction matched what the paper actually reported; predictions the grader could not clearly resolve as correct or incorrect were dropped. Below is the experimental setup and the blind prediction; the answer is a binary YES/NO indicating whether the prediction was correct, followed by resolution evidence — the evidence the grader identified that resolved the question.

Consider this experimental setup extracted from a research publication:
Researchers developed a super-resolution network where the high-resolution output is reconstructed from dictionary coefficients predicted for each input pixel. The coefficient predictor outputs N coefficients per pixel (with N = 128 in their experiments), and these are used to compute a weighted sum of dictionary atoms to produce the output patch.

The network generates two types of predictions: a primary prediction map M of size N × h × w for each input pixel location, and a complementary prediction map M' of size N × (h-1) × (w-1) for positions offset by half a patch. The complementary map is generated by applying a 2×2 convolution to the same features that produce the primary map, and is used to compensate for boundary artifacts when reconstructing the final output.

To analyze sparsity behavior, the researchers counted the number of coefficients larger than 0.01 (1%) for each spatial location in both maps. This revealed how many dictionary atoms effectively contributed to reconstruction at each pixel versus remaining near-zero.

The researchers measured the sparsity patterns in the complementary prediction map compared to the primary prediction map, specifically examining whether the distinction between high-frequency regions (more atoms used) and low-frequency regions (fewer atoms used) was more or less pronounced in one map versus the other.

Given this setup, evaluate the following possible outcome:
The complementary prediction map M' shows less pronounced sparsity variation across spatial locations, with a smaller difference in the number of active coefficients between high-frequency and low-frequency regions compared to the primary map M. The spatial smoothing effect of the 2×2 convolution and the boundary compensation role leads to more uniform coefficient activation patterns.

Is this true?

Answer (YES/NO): NO